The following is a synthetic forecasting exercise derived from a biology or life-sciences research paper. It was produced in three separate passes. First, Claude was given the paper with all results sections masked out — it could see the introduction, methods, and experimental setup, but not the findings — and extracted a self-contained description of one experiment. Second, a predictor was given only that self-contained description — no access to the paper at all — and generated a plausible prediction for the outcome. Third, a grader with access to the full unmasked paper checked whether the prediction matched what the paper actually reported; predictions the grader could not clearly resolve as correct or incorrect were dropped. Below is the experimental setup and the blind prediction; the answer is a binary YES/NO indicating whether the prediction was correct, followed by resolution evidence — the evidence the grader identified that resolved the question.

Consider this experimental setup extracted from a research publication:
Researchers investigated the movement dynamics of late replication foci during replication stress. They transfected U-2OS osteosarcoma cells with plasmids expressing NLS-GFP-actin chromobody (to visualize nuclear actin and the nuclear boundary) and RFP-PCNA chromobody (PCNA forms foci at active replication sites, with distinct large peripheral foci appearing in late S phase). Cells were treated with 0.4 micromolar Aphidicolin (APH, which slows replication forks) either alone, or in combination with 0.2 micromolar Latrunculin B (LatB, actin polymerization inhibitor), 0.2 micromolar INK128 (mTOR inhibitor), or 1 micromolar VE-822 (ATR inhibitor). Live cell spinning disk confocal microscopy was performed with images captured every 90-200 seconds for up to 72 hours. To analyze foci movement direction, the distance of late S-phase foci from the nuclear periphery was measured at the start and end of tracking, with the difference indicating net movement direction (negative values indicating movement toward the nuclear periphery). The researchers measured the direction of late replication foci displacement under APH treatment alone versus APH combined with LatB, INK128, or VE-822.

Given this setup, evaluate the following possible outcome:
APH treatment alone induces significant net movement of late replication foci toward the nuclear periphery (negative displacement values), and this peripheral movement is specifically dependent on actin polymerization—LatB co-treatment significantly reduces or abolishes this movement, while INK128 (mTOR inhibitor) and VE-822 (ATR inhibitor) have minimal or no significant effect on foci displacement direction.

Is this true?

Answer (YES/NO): NO